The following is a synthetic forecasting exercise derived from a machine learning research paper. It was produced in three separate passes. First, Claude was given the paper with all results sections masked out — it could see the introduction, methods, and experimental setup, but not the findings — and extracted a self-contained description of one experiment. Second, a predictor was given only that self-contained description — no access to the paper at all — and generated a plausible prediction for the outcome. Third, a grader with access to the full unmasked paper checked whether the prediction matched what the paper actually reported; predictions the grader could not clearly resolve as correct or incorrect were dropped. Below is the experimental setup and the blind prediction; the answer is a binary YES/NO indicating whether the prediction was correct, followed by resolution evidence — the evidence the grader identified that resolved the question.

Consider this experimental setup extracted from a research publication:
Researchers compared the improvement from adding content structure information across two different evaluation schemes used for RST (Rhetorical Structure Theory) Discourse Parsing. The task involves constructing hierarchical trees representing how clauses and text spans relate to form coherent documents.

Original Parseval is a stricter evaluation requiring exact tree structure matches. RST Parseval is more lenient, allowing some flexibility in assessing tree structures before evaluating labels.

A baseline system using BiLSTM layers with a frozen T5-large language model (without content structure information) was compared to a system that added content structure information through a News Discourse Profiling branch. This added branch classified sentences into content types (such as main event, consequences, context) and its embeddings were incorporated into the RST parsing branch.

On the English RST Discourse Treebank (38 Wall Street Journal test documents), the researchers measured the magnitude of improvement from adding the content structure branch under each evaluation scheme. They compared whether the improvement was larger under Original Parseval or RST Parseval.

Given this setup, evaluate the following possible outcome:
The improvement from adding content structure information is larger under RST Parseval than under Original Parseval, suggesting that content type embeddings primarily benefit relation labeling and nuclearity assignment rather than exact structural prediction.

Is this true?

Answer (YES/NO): NO